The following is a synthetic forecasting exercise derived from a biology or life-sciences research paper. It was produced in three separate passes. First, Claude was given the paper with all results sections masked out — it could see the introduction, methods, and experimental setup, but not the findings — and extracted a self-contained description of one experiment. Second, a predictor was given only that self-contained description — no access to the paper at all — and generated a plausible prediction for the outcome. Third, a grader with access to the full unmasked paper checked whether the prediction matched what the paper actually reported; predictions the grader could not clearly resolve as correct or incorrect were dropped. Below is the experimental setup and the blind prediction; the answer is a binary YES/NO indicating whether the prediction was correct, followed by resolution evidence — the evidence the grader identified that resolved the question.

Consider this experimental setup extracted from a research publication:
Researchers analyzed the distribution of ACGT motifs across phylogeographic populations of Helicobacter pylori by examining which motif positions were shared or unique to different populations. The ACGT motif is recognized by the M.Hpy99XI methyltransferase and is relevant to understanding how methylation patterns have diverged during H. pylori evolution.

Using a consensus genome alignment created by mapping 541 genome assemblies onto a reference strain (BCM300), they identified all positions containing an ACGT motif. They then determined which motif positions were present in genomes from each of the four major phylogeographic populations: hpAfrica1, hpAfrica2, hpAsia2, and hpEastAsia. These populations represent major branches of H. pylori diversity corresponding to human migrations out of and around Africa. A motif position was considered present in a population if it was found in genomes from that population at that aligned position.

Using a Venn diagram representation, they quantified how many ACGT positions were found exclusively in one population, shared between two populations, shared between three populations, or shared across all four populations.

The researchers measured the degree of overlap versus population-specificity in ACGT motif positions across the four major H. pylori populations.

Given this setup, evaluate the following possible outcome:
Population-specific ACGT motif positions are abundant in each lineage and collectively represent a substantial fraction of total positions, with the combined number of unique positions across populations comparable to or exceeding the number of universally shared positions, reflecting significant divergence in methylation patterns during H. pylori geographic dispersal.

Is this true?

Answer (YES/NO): YES